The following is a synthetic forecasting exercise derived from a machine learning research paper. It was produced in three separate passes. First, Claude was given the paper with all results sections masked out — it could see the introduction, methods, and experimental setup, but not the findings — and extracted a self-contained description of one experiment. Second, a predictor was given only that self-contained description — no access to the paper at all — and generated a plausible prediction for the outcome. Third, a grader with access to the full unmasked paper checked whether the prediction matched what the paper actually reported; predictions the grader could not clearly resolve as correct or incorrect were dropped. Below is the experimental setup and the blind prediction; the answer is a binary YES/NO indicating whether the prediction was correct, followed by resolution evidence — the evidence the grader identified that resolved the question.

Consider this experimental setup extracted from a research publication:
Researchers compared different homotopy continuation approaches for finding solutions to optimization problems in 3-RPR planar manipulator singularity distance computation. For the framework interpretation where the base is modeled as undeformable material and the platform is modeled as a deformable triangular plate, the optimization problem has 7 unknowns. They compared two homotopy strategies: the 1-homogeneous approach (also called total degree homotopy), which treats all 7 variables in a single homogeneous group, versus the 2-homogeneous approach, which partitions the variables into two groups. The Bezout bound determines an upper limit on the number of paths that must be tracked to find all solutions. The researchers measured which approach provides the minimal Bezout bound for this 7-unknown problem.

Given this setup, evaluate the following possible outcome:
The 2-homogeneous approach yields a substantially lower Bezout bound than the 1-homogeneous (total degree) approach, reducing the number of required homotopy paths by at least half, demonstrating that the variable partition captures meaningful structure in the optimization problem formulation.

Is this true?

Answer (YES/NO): NO